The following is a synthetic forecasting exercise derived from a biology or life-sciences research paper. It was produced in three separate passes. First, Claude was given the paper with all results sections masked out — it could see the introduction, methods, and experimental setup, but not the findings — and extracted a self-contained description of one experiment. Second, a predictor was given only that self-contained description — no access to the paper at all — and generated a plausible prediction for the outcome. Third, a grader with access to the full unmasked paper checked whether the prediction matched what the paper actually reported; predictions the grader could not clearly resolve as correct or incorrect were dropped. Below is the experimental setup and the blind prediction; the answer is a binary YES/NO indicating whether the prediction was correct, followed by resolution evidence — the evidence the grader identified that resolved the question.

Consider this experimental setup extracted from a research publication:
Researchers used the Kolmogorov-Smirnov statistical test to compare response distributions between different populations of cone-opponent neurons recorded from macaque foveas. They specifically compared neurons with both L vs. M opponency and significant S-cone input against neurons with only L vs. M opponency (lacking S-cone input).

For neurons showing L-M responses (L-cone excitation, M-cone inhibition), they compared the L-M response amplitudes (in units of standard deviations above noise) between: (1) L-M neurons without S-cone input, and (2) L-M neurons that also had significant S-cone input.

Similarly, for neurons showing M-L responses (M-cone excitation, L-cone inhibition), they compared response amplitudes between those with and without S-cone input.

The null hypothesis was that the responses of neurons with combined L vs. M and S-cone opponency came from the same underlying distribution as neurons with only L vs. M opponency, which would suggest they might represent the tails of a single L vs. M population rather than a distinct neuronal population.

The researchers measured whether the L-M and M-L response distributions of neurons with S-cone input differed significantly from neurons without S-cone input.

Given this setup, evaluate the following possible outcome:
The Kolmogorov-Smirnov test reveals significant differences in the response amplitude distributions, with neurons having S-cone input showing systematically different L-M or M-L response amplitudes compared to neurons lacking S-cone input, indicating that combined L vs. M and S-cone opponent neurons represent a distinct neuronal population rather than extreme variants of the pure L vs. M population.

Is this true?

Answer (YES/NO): NO